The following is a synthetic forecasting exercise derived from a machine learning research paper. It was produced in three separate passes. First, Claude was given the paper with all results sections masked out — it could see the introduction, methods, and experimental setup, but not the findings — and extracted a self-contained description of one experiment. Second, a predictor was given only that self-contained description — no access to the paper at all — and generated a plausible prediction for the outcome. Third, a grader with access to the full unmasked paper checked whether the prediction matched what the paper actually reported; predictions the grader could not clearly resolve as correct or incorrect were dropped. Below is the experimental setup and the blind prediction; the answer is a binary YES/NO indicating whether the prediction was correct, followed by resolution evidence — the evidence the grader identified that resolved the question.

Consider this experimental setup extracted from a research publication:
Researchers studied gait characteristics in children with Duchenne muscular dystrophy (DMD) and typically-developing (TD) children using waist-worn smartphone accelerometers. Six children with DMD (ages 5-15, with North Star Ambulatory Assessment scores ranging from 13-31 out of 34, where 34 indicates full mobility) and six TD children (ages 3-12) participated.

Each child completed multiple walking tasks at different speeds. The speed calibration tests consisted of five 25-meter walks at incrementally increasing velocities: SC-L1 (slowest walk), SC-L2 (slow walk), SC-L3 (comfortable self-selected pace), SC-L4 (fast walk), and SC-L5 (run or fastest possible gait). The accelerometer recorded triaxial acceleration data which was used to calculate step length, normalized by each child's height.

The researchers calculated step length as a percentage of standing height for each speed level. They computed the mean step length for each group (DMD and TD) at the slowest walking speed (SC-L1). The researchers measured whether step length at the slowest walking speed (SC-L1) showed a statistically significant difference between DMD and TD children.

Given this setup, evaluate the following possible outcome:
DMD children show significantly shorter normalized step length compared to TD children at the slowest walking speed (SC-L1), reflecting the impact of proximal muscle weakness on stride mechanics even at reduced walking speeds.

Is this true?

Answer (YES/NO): NO